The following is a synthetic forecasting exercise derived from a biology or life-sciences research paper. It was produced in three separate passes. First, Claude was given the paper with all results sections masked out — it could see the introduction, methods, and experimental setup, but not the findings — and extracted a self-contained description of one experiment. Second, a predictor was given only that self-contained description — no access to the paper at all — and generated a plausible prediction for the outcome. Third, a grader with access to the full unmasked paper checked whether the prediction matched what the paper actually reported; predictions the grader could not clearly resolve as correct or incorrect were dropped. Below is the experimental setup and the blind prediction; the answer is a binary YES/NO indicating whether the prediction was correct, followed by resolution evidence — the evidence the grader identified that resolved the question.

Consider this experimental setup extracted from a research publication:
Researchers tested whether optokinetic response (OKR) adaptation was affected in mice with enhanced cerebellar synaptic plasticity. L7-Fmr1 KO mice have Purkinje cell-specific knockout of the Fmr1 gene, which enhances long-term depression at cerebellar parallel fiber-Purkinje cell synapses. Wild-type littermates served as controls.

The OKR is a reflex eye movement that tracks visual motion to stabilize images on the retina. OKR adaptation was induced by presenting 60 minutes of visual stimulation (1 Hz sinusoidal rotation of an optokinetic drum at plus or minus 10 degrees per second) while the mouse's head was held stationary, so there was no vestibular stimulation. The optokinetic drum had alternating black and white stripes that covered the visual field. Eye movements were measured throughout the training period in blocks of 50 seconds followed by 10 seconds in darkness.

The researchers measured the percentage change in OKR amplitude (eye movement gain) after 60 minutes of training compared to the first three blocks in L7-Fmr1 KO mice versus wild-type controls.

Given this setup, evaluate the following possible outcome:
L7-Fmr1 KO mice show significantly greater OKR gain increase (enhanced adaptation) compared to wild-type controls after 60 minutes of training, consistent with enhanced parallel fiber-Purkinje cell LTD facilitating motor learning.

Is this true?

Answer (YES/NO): NO